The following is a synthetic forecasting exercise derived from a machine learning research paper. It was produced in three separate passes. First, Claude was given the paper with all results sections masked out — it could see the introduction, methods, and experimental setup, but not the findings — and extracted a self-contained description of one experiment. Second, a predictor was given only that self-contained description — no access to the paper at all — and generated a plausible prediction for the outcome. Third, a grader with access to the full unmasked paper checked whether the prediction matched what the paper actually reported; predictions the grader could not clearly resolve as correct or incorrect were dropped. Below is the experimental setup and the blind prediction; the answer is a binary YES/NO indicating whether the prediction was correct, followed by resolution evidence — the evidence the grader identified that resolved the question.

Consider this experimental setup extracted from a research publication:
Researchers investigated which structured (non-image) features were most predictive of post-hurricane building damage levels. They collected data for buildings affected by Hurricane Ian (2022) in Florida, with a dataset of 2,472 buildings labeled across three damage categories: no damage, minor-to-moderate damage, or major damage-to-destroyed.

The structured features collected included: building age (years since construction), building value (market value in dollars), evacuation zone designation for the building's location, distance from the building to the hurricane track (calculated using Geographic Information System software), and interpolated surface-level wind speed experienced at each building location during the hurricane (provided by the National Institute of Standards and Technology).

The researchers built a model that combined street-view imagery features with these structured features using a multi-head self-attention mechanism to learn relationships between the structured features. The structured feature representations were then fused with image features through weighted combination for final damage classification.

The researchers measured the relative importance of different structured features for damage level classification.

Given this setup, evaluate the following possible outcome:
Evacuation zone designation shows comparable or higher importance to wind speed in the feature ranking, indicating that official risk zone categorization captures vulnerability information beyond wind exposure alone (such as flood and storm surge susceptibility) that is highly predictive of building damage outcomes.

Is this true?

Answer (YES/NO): NO